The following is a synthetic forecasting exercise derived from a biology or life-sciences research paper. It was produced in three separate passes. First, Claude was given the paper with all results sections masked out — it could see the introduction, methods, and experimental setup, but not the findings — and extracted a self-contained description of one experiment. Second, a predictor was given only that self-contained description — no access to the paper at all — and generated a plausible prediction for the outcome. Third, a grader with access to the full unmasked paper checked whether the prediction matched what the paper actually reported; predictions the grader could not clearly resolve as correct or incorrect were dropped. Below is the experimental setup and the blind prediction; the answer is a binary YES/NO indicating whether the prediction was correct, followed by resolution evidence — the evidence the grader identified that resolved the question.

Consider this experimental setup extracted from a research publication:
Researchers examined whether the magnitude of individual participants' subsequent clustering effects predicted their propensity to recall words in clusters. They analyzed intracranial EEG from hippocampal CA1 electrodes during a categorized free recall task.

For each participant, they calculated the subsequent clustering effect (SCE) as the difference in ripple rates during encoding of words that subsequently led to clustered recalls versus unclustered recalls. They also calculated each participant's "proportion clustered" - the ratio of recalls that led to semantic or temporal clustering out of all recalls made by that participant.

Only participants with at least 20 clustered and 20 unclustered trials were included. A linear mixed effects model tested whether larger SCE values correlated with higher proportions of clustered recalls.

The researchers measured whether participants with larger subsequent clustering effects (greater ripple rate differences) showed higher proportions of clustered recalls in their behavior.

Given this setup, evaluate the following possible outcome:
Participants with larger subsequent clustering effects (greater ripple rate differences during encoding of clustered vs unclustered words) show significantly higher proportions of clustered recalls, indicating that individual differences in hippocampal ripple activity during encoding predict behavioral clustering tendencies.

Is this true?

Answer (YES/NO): YES